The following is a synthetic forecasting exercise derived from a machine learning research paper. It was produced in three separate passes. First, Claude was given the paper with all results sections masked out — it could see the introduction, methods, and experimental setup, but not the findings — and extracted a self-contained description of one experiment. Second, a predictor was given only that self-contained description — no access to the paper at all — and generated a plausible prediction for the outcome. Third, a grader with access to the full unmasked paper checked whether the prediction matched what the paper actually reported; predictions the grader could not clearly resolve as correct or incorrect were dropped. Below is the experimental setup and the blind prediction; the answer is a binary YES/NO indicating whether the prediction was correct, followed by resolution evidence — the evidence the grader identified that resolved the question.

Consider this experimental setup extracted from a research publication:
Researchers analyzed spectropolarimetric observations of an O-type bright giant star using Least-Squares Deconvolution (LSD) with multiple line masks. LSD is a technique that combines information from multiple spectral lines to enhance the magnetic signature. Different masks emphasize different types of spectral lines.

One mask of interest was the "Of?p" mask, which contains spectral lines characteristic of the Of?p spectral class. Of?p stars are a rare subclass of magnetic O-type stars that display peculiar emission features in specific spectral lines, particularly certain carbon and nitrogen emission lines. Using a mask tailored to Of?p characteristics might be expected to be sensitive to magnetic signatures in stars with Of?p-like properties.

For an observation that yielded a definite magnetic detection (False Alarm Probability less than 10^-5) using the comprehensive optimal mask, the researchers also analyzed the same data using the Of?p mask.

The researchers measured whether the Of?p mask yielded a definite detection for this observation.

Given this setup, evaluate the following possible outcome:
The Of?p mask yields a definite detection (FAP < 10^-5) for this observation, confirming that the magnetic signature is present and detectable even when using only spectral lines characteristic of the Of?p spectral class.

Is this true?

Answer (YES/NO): NO